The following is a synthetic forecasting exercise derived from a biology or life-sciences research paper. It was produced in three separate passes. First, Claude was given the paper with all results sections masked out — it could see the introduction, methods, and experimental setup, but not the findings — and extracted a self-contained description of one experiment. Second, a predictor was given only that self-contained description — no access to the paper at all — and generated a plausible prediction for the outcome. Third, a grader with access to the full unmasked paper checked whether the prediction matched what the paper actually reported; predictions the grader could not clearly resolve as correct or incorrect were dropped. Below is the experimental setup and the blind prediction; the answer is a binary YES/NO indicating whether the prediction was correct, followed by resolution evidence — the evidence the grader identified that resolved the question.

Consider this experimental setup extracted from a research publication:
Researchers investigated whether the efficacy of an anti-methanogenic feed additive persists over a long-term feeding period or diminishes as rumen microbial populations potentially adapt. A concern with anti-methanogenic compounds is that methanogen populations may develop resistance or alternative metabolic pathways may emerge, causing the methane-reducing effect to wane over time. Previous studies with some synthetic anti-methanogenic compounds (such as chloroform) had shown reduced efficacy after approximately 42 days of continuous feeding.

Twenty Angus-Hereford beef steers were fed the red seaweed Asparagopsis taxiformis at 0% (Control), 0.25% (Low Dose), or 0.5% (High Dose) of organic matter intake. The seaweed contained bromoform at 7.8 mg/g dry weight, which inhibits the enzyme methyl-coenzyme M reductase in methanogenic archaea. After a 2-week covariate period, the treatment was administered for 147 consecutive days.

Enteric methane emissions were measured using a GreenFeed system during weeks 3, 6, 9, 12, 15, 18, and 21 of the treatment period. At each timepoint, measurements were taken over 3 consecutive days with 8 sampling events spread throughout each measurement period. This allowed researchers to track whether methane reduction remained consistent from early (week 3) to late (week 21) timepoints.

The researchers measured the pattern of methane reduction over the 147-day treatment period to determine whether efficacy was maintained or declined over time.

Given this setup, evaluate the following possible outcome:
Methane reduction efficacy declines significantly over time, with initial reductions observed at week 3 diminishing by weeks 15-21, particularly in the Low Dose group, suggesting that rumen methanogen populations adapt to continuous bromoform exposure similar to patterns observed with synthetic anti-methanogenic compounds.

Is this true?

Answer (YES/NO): NO